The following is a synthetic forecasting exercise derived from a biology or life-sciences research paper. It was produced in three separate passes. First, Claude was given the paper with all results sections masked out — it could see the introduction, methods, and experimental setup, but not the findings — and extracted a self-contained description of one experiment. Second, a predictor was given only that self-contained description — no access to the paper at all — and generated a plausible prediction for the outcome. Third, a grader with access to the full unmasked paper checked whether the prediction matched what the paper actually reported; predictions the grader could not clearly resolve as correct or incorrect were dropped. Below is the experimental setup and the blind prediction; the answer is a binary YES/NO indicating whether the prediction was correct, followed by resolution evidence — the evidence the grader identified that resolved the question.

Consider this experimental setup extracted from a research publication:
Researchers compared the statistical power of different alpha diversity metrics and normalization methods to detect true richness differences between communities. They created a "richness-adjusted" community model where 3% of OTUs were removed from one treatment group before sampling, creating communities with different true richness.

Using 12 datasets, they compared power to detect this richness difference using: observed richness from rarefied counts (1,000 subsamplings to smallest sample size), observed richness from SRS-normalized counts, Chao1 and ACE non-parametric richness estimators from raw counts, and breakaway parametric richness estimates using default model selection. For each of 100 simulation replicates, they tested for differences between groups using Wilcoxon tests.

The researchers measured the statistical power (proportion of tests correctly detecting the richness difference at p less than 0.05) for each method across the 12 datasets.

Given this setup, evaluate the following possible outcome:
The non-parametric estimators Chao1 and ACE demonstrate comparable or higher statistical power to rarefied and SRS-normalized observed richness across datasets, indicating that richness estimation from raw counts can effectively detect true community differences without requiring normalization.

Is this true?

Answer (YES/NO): NO